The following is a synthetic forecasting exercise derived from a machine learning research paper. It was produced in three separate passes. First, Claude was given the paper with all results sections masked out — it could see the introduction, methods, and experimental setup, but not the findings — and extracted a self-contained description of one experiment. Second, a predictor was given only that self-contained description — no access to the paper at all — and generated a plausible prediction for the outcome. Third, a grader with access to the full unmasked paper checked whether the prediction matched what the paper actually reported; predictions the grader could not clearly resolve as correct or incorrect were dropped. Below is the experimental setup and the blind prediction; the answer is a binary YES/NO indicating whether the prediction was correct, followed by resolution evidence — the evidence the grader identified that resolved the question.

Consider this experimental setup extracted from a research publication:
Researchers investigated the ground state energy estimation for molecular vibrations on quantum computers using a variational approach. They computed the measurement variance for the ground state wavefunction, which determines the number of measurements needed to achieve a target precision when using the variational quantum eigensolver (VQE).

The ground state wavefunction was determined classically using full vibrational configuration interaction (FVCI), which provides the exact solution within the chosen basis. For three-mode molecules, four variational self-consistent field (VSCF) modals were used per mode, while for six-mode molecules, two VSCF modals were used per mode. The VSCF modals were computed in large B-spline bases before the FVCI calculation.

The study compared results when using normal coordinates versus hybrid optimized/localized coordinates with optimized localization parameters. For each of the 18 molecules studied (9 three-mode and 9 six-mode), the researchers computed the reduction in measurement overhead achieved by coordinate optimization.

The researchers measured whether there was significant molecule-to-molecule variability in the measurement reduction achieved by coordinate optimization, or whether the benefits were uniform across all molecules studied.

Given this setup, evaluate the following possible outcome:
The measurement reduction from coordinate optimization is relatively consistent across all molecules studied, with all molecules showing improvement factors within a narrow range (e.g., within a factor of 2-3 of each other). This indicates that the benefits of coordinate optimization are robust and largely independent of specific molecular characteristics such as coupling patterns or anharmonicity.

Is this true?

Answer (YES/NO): NO